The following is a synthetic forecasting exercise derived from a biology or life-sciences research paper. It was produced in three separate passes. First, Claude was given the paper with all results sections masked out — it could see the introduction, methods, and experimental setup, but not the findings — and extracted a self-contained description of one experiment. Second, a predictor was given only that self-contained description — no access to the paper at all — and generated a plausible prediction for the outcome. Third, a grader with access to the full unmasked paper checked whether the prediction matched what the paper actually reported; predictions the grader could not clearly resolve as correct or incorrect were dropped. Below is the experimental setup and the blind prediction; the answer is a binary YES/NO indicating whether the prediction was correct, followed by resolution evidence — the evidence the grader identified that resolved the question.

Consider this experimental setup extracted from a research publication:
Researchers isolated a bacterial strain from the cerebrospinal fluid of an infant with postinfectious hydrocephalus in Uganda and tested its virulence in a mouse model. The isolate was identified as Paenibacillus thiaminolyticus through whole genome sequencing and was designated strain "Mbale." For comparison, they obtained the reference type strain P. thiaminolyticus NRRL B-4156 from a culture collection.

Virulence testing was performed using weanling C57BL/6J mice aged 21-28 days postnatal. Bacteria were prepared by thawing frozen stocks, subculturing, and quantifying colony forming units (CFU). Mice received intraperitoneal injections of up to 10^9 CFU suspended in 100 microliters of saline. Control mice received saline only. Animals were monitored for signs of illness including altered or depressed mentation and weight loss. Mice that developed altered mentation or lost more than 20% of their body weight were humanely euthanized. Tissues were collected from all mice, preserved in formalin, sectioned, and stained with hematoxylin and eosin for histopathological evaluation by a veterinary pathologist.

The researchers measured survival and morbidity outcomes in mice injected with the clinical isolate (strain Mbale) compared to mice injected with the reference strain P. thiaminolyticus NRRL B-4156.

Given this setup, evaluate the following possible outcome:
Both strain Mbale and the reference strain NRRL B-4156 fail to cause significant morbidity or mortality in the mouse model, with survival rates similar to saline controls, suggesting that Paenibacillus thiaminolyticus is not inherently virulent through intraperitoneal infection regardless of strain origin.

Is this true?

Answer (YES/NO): NO